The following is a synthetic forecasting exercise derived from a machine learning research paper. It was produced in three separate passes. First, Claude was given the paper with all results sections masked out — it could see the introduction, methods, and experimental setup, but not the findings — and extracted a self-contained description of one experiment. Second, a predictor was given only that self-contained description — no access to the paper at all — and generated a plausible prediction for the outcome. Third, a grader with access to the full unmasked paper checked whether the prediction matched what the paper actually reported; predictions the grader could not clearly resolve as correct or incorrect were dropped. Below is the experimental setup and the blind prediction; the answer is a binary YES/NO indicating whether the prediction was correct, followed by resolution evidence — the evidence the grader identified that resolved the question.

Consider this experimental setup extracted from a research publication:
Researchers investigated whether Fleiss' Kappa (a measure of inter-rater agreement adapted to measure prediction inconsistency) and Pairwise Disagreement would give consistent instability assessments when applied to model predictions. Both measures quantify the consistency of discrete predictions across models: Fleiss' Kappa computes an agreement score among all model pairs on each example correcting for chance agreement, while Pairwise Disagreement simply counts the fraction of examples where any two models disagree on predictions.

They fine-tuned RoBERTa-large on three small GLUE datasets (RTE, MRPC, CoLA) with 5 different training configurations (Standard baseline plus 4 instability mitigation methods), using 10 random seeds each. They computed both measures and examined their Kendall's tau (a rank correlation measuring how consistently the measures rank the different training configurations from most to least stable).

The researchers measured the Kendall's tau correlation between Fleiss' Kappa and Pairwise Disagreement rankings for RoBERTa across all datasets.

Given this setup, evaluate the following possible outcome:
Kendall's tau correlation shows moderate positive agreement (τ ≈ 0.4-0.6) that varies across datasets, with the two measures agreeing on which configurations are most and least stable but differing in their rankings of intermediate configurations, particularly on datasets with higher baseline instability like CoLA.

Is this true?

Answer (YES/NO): NO